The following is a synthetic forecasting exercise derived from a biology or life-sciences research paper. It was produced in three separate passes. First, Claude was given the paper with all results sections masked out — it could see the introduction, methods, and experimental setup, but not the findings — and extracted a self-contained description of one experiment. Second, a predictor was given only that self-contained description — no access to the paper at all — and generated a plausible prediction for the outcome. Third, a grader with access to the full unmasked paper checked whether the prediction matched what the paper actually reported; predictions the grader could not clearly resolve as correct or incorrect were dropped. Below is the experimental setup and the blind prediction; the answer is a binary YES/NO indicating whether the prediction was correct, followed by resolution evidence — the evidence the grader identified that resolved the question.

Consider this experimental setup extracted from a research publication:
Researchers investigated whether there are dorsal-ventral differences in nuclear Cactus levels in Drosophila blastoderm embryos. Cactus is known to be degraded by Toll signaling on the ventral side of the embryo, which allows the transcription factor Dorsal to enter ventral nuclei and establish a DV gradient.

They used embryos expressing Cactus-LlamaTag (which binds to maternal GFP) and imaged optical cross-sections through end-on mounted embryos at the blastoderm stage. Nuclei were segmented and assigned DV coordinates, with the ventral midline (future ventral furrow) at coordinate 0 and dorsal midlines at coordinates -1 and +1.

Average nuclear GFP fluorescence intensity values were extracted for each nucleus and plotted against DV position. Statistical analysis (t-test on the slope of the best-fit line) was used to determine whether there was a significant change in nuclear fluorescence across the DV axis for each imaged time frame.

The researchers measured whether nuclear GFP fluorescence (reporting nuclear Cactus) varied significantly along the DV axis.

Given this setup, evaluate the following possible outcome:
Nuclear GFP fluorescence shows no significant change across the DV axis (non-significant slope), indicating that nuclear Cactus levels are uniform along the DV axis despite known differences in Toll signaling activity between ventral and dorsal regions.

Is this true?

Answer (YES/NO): YES